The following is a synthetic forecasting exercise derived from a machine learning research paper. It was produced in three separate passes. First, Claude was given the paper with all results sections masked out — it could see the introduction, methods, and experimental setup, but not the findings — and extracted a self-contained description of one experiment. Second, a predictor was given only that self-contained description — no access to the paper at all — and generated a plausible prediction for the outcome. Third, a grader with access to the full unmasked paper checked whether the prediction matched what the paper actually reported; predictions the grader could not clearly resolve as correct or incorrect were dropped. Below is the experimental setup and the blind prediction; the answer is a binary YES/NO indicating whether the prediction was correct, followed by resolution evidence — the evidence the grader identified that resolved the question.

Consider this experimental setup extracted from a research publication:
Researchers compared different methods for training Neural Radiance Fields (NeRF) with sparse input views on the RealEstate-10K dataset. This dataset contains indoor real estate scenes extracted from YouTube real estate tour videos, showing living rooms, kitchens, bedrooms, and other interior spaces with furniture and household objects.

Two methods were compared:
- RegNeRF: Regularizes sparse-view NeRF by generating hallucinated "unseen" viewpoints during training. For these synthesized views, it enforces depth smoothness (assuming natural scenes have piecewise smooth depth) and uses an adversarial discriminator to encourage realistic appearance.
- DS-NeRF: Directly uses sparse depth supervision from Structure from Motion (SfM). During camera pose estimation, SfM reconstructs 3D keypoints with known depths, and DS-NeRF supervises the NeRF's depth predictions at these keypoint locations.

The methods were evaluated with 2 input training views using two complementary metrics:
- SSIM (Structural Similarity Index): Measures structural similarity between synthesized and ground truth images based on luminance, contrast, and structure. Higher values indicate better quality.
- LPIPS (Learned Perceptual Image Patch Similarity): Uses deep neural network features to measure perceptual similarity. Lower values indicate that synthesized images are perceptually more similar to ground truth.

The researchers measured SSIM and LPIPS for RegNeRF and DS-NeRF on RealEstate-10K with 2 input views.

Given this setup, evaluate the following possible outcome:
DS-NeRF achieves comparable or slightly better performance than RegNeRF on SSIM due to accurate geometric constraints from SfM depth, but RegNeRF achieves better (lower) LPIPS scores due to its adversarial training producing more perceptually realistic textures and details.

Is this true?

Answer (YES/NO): NO